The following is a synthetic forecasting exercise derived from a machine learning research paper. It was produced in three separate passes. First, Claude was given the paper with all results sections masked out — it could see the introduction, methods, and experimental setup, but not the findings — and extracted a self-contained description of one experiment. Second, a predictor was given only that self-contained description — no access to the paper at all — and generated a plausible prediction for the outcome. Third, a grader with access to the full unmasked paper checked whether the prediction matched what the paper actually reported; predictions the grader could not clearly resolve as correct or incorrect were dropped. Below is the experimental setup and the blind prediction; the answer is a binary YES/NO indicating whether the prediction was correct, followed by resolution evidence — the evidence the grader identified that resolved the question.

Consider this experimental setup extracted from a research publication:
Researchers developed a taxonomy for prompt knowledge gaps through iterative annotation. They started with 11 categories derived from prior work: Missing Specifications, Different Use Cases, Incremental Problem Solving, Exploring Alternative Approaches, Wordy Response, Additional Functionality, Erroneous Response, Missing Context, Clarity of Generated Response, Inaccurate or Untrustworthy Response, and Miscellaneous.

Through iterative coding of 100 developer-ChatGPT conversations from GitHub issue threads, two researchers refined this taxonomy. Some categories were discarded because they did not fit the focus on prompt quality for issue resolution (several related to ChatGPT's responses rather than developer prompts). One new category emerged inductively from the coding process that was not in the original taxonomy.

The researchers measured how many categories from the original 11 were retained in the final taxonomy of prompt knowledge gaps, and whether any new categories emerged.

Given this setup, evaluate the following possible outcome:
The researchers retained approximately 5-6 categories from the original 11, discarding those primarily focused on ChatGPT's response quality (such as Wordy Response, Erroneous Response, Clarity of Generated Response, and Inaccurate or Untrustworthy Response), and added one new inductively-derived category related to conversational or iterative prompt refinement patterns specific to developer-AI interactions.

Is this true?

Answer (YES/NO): NO